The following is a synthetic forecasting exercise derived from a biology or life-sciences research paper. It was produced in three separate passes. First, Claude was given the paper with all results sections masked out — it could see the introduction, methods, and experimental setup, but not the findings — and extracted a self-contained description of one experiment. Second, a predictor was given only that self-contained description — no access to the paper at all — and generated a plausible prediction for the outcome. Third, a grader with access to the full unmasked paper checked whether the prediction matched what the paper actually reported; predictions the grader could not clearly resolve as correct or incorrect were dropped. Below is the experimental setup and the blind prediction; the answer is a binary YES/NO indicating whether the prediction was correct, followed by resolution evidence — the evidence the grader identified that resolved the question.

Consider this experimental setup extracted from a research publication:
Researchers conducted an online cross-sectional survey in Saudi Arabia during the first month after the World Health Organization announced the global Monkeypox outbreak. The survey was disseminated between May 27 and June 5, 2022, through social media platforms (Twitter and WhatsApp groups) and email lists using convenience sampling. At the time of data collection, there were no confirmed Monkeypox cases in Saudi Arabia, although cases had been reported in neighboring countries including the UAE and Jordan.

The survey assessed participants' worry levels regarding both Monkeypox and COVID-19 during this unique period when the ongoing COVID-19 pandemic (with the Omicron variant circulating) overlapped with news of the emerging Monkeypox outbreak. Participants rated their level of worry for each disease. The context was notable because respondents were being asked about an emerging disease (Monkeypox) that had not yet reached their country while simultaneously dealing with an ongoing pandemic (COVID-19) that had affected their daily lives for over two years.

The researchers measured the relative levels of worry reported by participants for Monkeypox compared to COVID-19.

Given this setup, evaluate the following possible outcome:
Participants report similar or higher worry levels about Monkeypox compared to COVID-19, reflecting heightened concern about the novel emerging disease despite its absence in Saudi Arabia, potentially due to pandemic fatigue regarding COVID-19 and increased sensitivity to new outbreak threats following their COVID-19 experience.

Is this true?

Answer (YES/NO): NO